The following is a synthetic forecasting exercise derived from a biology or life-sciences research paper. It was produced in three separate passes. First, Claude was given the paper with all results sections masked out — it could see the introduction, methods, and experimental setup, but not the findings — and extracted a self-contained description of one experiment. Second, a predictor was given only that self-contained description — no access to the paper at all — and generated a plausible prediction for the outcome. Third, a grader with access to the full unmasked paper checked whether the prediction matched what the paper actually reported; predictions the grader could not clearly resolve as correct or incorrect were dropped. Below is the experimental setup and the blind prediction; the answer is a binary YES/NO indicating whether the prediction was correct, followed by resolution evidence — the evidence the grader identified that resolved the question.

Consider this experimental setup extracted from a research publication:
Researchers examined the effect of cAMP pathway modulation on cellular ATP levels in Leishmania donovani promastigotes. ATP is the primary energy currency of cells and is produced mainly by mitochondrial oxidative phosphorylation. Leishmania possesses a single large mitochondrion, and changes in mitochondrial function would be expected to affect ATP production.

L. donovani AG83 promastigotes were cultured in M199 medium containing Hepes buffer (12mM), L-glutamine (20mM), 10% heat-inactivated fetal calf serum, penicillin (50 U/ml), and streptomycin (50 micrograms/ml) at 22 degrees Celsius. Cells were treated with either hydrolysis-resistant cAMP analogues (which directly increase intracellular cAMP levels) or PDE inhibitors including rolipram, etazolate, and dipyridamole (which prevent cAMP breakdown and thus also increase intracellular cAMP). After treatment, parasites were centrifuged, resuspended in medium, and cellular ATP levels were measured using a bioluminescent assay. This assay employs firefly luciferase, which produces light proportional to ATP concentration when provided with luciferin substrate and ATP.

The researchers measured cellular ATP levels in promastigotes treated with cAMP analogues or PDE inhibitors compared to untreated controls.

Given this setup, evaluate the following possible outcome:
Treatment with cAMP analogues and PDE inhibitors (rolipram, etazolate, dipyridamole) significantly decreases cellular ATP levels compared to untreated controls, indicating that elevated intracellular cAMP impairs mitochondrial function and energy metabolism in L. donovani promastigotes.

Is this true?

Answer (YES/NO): YES